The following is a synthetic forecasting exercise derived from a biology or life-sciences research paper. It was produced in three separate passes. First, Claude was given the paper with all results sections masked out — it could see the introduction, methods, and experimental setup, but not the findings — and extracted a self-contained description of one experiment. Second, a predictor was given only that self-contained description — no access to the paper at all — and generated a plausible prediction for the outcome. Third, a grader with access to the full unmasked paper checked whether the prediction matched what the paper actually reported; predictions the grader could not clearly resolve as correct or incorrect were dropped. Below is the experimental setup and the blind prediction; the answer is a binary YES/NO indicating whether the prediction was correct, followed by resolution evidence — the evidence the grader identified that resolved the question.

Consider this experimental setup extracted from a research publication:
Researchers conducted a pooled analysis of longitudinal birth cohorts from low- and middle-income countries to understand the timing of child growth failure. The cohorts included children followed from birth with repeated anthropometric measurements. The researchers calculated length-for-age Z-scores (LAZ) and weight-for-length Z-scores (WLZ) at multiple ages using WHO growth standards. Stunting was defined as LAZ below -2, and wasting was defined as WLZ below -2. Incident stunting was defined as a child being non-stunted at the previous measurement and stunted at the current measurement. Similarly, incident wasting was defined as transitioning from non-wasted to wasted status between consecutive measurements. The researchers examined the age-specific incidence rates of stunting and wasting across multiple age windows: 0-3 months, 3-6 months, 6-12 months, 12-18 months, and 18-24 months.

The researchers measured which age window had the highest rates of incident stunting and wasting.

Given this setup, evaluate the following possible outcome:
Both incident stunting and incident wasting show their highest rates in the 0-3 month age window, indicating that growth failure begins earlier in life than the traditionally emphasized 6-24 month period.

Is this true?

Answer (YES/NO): YES